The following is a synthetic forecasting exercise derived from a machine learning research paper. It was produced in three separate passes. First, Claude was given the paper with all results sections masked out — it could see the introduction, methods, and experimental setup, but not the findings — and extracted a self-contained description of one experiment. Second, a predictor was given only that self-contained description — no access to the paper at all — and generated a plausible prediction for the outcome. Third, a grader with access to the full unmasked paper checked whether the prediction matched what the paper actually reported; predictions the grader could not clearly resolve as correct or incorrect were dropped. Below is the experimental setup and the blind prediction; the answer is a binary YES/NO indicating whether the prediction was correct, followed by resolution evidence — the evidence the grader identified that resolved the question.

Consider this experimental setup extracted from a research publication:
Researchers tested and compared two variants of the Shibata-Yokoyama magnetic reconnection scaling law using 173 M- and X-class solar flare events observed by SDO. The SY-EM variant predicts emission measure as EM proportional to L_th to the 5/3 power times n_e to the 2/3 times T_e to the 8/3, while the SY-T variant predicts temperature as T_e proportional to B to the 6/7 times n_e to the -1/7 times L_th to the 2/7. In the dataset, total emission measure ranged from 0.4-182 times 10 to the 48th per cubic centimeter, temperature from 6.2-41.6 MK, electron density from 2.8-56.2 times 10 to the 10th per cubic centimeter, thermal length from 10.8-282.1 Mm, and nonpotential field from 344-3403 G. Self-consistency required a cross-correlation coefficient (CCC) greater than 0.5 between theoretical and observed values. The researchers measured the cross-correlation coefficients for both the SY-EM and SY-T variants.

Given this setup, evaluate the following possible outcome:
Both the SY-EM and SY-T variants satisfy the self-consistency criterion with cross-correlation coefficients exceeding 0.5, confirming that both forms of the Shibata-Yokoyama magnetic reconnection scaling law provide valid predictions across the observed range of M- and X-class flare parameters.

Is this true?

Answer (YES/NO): NO